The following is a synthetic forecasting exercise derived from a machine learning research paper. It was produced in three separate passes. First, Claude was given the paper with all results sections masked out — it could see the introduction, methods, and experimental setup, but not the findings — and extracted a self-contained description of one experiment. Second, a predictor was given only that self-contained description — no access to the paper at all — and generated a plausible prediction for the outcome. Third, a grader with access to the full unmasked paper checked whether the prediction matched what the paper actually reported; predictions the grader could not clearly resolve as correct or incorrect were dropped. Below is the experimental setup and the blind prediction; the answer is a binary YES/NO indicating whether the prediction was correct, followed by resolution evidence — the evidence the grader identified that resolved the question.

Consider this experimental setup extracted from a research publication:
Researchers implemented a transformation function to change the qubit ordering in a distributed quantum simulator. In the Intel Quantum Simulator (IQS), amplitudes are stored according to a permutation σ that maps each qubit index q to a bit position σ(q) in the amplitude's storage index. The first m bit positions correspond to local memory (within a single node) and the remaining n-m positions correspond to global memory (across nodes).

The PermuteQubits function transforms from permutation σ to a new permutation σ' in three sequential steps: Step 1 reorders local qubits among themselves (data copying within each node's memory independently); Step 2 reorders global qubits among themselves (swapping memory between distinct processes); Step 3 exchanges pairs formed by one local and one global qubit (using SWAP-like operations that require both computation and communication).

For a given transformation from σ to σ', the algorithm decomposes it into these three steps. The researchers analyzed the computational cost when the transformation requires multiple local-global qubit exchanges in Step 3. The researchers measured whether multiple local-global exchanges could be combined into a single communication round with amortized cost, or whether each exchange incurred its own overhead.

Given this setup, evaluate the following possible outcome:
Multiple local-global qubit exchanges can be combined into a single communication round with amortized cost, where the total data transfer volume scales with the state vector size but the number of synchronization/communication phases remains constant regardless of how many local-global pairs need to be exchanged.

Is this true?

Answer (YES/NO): NO